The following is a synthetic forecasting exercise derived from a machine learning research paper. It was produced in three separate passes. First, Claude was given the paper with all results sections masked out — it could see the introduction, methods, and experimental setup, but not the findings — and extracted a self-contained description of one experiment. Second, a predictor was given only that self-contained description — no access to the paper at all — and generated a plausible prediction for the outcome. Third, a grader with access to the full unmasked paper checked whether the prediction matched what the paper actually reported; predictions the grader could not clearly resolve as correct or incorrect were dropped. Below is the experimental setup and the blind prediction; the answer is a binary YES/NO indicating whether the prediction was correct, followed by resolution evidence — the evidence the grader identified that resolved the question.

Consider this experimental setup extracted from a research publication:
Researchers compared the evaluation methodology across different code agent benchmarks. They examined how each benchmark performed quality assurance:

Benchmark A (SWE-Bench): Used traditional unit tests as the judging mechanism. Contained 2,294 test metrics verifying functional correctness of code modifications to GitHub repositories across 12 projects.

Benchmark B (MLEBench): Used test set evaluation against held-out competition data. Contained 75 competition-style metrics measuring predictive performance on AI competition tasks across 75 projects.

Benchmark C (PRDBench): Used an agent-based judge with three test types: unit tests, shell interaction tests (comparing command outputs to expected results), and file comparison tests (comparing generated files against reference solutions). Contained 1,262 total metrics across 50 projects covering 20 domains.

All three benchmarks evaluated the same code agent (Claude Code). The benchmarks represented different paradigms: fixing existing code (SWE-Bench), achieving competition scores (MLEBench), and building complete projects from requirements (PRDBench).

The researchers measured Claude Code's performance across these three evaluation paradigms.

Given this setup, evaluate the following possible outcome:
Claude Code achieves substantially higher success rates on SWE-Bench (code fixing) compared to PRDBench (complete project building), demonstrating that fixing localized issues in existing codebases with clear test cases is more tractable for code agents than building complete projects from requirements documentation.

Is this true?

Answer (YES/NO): YES